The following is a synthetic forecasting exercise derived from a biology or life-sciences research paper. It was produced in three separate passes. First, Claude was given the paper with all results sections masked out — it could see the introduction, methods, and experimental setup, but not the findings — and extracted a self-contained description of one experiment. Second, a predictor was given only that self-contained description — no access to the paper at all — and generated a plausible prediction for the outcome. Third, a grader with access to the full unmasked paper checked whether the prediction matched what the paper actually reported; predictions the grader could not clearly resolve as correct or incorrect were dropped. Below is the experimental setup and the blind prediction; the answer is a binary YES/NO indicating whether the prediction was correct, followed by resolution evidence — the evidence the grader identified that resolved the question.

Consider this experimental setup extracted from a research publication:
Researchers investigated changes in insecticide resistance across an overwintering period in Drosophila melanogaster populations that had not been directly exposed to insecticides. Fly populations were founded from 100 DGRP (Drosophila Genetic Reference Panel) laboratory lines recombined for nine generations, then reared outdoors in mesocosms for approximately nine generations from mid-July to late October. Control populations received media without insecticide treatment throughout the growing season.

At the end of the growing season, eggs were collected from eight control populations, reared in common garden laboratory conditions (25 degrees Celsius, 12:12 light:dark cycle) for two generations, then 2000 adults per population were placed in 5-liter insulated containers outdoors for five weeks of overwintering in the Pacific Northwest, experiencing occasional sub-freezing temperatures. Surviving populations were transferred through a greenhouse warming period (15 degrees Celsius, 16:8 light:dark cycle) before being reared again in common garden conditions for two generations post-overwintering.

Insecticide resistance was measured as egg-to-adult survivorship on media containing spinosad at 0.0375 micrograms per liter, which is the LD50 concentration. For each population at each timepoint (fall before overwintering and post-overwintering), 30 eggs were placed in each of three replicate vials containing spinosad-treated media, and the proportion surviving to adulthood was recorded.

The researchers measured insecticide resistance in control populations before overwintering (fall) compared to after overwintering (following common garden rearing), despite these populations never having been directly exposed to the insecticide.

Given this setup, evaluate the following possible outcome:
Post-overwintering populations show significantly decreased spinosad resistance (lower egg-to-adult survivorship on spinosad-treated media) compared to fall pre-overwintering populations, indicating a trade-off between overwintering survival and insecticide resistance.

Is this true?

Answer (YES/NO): YES